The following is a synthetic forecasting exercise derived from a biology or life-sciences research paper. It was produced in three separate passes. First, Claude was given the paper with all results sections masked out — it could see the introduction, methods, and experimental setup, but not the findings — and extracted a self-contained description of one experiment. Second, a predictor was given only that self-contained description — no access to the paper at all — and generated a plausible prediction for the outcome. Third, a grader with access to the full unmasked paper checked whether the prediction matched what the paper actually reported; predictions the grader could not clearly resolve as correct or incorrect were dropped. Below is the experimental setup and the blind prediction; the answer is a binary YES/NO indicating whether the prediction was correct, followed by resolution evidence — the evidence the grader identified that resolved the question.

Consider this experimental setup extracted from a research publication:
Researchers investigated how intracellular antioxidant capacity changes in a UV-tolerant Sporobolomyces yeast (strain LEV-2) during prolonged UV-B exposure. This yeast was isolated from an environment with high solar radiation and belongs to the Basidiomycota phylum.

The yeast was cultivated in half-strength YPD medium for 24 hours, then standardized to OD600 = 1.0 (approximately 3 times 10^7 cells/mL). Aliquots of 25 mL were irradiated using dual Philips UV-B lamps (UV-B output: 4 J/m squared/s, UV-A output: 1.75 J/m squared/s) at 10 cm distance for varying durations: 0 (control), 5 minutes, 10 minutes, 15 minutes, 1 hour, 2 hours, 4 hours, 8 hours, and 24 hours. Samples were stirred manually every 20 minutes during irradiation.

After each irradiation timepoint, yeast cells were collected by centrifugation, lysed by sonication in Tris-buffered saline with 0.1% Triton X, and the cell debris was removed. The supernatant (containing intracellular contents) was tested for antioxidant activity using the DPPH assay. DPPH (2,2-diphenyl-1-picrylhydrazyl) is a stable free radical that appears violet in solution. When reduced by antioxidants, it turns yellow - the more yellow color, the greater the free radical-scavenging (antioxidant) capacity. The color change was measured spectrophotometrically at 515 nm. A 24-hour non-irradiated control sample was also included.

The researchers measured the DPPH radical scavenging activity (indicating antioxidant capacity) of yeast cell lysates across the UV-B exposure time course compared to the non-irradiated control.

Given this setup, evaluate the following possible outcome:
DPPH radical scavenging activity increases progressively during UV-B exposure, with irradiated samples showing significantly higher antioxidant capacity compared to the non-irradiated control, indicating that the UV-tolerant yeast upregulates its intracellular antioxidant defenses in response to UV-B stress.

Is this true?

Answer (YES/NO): NO